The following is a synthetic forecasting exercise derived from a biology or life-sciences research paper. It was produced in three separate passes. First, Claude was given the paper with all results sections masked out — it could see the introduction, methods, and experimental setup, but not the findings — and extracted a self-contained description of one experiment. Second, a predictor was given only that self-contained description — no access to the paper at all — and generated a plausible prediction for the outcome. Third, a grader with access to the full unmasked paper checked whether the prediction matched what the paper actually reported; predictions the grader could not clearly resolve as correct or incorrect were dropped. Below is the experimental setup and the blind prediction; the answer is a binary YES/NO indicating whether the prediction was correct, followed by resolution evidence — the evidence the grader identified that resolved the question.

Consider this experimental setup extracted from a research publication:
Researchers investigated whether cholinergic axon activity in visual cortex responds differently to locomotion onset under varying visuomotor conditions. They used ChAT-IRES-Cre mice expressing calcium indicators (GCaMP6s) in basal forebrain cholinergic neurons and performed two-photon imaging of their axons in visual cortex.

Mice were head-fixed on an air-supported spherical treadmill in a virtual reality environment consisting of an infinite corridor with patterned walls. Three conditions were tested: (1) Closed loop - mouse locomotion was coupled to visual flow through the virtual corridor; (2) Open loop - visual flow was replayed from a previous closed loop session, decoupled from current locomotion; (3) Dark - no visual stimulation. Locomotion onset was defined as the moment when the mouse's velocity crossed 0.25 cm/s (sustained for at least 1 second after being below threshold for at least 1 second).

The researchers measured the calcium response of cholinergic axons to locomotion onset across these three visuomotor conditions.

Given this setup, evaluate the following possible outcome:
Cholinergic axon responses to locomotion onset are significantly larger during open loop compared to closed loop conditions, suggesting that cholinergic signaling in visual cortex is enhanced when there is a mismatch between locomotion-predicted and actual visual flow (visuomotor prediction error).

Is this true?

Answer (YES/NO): NO